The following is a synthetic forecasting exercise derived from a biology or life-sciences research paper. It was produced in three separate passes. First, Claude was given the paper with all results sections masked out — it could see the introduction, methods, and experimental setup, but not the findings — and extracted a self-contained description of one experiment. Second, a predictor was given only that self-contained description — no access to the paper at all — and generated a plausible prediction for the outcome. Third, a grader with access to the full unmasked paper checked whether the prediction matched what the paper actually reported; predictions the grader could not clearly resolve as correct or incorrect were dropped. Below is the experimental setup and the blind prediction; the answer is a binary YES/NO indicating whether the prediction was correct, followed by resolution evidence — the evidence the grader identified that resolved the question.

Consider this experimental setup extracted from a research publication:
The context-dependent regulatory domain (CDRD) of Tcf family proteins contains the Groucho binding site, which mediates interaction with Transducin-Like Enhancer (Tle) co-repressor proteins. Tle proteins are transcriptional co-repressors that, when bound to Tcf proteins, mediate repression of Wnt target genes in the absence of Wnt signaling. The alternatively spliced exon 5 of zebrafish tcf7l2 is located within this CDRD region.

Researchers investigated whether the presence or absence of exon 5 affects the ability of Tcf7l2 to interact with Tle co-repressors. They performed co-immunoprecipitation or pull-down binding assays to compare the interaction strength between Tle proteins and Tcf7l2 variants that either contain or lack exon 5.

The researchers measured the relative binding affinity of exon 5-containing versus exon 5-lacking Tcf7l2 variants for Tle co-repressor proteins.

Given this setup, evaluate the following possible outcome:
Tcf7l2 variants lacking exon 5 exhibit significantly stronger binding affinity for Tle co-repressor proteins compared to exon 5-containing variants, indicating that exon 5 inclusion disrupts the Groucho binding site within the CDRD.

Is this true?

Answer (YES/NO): NO